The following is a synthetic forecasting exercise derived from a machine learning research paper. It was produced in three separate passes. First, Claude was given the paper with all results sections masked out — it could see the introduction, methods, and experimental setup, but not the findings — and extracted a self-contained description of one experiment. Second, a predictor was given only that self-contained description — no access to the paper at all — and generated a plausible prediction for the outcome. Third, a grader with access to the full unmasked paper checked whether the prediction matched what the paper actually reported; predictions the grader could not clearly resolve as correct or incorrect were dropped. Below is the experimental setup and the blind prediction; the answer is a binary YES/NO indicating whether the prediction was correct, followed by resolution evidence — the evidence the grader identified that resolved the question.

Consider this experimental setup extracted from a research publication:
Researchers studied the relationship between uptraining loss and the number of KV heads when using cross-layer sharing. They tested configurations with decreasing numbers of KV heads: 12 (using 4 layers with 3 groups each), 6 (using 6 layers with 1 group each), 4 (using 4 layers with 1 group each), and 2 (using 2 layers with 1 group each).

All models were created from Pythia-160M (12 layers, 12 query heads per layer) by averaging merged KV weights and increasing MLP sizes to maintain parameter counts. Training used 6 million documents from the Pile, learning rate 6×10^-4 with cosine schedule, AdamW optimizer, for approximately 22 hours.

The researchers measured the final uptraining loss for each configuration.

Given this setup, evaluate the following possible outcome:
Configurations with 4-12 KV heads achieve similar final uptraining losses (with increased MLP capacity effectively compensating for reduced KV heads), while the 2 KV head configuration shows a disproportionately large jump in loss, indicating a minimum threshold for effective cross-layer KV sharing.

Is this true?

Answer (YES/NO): NO